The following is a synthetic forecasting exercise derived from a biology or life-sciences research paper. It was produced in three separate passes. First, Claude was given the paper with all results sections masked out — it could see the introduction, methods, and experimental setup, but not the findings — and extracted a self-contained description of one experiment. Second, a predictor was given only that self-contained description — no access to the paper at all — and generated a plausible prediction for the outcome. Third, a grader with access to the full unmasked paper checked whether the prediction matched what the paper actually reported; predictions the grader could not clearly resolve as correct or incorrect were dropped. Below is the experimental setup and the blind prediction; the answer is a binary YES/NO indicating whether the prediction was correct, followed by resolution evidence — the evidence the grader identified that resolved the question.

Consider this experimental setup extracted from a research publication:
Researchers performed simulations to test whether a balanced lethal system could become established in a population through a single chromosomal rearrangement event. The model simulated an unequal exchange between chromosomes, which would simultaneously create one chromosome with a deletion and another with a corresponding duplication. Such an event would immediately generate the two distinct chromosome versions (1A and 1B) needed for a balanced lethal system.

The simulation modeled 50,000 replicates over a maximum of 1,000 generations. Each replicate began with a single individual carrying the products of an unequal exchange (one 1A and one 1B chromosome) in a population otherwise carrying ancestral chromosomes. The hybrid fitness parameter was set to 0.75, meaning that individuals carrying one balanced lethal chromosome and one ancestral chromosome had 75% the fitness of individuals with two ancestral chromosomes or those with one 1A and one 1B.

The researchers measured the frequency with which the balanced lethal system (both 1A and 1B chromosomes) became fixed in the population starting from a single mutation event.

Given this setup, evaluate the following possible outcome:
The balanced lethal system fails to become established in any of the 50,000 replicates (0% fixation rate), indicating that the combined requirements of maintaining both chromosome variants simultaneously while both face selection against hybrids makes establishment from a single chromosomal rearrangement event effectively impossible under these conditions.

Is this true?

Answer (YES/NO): NO